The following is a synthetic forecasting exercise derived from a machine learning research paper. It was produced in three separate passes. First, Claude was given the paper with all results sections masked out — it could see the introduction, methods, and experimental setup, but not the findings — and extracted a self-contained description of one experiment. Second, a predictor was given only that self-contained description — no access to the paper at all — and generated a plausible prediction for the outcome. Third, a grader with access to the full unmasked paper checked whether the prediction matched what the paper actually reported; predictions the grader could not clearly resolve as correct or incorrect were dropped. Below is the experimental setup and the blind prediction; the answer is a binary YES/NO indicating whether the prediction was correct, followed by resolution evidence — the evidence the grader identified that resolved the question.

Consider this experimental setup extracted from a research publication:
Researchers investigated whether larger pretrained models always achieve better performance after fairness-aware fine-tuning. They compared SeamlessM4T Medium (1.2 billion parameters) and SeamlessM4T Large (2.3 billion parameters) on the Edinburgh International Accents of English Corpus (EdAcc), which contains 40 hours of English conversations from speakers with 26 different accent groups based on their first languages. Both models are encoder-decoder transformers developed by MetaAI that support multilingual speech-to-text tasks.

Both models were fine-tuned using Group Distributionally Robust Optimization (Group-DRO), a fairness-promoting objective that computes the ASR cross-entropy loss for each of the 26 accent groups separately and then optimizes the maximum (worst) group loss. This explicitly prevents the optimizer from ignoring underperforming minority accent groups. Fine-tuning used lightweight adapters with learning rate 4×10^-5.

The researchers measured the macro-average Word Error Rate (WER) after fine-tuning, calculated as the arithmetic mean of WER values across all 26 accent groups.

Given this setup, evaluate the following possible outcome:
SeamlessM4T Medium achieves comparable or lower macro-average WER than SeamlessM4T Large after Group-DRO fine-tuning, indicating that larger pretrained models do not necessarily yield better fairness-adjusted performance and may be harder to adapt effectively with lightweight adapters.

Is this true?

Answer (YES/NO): YES